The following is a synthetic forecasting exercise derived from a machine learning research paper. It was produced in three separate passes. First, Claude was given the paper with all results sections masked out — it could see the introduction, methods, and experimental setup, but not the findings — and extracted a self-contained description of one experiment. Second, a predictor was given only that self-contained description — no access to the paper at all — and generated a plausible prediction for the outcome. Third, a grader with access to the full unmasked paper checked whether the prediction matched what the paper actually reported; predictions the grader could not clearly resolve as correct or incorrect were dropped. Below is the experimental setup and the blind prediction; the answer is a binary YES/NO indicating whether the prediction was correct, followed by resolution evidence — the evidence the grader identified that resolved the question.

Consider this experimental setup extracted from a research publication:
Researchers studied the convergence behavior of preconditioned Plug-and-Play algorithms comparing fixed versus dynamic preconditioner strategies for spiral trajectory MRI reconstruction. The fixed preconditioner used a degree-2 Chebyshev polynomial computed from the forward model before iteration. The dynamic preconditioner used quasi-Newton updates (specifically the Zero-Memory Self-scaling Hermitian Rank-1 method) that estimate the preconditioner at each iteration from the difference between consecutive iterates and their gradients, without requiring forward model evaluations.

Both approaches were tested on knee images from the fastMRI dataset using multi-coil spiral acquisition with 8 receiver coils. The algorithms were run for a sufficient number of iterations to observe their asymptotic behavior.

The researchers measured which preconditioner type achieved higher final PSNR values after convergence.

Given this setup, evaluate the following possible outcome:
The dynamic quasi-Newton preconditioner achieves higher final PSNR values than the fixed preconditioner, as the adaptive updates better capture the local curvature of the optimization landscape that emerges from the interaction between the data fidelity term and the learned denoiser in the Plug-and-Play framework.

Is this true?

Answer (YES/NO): NO